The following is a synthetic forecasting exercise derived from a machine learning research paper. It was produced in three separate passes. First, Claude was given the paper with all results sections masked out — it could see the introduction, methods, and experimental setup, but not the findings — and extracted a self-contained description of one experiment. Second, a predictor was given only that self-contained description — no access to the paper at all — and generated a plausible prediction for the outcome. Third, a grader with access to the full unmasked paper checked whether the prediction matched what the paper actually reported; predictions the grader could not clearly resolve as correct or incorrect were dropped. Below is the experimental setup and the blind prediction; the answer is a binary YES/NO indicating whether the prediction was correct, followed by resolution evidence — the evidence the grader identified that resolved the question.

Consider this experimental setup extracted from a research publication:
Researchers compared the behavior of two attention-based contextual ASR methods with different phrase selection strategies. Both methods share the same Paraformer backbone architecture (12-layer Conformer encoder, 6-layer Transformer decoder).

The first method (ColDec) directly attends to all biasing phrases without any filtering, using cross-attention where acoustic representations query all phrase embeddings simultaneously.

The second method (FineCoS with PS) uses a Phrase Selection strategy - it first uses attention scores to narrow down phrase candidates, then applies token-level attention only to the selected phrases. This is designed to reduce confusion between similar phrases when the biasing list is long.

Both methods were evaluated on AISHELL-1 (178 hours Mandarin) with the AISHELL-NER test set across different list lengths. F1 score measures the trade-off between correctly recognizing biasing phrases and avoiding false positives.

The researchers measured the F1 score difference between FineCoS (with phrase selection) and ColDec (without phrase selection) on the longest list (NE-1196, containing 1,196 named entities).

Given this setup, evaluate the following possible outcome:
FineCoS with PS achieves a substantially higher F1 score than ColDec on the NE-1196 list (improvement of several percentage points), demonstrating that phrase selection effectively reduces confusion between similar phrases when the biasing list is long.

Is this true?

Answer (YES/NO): NO